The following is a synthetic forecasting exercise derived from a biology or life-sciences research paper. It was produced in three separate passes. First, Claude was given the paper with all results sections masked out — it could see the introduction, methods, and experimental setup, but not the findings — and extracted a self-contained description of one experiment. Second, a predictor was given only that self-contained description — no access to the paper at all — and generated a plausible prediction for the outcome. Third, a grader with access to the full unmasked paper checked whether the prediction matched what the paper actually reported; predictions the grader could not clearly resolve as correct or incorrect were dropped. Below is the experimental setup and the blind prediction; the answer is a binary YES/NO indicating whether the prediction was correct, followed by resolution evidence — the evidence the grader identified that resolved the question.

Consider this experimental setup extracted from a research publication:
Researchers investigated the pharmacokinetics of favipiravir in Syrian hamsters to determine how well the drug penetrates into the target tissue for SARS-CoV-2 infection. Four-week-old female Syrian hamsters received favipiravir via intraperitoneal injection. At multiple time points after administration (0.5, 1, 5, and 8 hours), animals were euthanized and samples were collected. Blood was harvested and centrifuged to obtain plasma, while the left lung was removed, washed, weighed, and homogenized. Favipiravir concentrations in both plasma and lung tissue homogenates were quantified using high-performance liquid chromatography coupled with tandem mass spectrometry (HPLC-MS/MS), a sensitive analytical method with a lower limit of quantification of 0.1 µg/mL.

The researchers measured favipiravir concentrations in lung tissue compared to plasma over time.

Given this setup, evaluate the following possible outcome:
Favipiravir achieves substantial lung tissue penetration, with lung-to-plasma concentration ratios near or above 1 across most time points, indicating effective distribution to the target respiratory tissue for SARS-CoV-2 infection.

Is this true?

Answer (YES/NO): NO